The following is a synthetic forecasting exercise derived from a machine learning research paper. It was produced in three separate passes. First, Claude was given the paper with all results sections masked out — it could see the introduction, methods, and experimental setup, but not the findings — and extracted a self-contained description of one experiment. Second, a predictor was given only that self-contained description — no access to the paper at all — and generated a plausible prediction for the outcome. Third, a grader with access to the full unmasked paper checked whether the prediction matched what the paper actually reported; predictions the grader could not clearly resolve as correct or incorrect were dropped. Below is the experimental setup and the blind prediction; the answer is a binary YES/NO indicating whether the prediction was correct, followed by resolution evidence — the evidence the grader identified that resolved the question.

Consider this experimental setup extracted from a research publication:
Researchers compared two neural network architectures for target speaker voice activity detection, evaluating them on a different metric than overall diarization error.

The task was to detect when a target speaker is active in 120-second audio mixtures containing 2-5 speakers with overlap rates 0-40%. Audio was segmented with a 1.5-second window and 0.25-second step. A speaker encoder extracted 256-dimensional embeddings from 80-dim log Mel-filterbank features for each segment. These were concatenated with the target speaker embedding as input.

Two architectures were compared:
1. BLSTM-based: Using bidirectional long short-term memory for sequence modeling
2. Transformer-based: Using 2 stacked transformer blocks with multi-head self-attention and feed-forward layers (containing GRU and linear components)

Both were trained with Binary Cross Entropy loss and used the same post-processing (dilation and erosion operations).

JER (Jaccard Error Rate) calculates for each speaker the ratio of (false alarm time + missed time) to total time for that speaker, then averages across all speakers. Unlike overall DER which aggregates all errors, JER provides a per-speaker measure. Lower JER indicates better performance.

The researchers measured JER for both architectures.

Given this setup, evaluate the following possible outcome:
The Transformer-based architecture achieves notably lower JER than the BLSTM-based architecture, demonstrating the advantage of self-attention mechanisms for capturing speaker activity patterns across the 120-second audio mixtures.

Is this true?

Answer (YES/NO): NO